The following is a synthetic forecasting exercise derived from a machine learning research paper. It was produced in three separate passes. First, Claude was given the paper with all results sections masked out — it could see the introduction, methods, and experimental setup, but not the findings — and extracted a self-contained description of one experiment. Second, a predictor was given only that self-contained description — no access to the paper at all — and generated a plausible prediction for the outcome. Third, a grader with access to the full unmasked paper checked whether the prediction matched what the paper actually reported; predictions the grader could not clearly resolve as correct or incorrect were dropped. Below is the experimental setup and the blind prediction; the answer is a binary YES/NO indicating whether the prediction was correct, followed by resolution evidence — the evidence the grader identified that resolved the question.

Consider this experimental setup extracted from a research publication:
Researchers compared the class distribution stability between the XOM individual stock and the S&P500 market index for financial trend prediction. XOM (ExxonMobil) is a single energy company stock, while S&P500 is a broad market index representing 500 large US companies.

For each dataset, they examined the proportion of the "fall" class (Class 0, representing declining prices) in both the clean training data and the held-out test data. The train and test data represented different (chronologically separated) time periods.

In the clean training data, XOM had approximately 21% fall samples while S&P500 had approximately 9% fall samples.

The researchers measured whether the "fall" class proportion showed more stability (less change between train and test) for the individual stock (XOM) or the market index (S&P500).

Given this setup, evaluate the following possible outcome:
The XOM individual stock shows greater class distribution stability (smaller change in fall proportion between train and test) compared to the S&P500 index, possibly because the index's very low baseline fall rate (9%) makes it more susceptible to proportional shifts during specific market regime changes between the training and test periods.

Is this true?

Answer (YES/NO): YES